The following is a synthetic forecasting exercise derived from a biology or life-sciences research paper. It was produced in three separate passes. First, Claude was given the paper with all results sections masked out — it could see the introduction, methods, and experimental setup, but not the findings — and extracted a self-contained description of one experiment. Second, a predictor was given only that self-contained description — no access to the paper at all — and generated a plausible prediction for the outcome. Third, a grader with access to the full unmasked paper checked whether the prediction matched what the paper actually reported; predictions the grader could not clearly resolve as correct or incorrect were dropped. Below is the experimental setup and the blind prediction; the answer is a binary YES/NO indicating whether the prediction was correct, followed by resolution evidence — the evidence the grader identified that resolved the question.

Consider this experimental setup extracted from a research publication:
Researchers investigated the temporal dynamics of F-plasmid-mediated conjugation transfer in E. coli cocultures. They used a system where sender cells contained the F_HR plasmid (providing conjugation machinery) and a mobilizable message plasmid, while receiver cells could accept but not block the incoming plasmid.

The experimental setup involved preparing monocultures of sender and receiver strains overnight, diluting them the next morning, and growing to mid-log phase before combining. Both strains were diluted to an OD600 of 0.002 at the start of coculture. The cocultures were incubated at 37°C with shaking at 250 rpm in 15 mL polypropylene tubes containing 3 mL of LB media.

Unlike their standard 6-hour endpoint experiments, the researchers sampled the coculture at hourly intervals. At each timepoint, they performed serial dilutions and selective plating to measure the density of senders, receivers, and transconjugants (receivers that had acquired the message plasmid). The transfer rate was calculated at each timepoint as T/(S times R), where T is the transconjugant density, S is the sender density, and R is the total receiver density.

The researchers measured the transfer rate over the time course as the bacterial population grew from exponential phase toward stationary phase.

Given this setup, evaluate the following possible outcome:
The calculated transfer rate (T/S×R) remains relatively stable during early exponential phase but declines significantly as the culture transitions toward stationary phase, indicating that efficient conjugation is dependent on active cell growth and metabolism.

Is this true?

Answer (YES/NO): YES